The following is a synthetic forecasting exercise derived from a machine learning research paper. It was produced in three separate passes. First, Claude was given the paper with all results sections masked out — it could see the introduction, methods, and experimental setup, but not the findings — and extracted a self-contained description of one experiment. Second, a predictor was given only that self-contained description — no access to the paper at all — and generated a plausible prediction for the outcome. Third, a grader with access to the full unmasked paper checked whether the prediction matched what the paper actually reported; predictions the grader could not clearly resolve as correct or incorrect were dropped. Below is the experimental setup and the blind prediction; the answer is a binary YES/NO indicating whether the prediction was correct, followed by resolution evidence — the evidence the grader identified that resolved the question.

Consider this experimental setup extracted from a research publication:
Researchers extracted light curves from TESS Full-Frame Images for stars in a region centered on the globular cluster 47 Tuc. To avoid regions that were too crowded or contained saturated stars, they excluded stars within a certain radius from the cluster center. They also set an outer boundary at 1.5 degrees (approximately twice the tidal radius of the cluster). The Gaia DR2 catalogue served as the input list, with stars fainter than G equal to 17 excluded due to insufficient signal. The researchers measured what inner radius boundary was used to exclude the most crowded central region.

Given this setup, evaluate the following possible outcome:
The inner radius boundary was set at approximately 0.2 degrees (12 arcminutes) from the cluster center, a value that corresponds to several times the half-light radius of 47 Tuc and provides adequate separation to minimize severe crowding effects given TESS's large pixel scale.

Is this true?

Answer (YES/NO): NO